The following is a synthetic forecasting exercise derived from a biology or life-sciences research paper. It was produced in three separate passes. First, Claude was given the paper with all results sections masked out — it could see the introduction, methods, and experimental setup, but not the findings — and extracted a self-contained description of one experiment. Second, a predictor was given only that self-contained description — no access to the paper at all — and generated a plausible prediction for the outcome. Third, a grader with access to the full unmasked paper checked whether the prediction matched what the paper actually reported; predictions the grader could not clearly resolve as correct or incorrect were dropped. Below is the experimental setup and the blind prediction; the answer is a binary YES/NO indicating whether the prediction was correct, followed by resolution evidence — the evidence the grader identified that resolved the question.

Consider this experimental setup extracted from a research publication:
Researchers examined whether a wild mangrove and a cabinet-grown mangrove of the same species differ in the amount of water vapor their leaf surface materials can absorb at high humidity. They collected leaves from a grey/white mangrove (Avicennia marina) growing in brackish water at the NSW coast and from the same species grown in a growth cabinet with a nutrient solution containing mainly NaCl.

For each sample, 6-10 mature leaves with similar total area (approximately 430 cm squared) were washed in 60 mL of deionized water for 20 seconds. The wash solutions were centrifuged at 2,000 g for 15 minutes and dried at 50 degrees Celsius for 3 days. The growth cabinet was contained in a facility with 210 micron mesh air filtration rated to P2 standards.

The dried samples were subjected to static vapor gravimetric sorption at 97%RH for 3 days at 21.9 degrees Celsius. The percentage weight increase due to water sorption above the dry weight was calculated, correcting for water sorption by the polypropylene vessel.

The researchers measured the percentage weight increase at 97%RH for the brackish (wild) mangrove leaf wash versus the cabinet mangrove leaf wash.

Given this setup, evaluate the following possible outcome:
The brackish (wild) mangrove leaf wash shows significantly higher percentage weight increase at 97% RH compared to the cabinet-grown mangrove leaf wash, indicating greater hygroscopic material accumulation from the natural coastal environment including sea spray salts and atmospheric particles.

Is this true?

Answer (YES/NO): NO